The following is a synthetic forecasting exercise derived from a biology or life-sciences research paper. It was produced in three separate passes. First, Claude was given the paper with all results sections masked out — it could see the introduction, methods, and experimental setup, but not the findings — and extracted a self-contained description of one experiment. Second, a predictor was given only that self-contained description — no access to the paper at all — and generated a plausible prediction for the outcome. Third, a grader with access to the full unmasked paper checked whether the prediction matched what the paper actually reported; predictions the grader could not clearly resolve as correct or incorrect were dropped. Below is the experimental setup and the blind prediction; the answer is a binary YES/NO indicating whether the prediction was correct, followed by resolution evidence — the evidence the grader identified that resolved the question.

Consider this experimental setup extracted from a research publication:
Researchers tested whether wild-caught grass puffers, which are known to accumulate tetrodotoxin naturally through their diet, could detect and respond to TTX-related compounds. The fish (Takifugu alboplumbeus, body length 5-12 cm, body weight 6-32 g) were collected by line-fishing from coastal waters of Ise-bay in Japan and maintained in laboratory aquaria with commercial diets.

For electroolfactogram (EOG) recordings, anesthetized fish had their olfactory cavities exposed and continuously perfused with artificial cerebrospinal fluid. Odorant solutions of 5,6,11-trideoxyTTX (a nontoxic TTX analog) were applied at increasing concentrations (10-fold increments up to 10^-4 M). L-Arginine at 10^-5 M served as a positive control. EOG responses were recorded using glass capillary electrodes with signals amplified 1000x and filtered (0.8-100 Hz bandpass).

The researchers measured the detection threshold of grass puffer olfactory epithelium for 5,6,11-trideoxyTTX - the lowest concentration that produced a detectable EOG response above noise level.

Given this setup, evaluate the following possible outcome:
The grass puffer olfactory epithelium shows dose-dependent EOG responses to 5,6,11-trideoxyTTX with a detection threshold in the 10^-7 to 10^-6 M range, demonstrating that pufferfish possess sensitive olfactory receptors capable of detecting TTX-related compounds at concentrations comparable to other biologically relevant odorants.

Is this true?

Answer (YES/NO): NO